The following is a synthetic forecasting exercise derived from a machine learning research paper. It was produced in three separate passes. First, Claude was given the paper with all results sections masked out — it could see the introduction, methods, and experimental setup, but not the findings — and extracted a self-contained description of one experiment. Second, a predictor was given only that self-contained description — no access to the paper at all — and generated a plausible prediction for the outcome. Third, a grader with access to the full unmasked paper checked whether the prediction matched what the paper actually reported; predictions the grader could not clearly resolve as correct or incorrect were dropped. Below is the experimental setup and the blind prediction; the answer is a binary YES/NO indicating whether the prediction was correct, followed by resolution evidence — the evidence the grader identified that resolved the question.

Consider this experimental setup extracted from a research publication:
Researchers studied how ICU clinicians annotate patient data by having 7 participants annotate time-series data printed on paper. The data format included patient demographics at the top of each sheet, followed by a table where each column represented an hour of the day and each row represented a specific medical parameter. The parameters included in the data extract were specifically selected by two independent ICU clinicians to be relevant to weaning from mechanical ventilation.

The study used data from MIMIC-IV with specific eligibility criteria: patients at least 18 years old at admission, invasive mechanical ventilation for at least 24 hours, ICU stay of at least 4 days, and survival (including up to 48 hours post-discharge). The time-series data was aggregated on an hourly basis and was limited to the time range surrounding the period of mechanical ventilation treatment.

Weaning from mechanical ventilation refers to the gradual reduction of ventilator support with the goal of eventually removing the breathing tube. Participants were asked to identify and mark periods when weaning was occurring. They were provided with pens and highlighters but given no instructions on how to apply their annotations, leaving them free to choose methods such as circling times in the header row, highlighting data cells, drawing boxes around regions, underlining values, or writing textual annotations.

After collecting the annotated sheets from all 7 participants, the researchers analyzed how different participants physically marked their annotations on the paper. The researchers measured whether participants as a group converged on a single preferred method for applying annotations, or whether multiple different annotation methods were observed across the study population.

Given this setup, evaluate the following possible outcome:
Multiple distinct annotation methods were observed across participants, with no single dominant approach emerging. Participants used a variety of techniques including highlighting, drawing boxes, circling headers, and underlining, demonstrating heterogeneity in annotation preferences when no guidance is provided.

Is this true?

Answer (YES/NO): YES